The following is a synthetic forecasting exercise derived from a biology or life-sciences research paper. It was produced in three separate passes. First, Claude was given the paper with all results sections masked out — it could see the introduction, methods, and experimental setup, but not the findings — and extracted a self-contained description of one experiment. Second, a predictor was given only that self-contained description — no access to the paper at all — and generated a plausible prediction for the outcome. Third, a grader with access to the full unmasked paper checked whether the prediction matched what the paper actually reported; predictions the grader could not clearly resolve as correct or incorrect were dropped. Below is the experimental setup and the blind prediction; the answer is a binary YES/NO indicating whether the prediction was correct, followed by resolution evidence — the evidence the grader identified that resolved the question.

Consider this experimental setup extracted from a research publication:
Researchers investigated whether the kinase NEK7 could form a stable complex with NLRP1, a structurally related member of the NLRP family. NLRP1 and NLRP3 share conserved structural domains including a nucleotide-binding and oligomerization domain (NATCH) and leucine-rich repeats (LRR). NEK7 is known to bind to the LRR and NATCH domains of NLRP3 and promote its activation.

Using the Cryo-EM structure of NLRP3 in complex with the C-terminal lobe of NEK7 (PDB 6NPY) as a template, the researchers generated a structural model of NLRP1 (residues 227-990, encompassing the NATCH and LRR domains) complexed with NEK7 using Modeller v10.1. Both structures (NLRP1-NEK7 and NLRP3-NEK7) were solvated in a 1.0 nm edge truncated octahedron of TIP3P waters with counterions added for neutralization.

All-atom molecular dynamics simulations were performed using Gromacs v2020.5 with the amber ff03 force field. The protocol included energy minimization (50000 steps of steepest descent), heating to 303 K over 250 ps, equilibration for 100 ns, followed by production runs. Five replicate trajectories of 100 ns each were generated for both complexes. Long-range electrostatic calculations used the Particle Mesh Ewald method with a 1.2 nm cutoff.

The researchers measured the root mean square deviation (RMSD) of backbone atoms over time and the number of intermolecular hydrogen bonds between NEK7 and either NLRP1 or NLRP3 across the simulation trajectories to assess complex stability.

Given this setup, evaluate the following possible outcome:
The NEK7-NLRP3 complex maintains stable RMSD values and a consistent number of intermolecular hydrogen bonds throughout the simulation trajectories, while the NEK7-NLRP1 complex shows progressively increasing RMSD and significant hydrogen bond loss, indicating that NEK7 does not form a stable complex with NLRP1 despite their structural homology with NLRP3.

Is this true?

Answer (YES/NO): NO